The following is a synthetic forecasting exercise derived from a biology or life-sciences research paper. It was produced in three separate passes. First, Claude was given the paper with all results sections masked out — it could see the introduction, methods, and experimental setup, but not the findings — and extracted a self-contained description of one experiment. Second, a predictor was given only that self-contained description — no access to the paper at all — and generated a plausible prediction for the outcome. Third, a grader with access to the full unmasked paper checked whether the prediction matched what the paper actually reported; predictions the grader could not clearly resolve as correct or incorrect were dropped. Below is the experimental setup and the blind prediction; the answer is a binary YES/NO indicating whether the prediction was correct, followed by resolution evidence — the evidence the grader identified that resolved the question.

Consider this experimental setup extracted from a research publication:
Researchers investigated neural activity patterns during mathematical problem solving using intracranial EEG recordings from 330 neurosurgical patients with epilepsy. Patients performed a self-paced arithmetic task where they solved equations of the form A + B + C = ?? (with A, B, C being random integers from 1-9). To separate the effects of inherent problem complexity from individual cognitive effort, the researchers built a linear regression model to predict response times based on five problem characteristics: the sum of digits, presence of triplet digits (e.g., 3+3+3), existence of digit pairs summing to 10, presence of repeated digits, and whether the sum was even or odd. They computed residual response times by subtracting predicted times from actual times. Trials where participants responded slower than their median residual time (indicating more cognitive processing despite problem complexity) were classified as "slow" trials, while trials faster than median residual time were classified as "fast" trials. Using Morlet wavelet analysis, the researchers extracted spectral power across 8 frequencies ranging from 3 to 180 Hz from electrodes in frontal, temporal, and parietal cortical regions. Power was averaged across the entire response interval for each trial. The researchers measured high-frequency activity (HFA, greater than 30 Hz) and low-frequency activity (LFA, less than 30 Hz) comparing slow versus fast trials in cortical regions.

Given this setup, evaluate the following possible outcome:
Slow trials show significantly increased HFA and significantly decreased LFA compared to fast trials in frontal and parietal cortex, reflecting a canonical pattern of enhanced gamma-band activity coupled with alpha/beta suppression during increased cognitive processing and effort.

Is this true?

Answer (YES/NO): YES